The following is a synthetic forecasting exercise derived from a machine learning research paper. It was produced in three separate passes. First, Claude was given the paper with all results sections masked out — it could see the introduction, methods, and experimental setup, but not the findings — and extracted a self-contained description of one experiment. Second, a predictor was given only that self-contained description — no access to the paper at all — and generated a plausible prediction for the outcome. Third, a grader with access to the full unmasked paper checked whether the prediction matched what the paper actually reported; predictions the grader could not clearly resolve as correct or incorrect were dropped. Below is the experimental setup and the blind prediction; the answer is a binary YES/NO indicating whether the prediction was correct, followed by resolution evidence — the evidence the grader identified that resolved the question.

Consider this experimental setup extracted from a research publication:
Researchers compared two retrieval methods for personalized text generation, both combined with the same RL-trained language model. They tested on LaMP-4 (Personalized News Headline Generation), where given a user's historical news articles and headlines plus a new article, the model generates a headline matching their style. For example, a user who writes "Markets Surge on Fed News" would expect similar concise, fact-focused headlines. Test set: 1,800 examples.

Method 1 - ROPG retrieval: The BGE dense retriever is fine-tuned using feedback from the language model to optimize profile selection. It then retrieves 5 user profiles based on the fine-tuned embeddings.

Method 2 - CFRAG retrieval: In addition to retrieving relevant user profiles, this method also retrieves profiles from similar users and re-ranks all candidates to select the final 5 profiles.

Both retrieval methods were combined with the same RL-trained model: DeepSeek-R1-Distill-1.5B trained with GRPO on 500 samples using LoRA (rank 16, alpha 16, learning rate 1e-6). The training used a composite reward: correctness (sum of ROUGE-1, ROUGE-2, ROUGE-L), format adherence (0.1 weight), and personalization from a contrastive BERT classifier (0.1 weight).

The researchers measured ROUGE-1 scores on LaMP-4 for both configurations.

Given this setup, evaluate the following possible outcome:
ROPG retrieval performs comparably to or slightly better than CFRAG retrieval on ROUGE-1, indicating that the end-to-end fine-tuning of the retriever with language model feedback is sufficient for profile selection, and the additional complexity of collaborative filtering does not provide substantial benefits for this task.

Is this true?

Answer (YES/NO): NO